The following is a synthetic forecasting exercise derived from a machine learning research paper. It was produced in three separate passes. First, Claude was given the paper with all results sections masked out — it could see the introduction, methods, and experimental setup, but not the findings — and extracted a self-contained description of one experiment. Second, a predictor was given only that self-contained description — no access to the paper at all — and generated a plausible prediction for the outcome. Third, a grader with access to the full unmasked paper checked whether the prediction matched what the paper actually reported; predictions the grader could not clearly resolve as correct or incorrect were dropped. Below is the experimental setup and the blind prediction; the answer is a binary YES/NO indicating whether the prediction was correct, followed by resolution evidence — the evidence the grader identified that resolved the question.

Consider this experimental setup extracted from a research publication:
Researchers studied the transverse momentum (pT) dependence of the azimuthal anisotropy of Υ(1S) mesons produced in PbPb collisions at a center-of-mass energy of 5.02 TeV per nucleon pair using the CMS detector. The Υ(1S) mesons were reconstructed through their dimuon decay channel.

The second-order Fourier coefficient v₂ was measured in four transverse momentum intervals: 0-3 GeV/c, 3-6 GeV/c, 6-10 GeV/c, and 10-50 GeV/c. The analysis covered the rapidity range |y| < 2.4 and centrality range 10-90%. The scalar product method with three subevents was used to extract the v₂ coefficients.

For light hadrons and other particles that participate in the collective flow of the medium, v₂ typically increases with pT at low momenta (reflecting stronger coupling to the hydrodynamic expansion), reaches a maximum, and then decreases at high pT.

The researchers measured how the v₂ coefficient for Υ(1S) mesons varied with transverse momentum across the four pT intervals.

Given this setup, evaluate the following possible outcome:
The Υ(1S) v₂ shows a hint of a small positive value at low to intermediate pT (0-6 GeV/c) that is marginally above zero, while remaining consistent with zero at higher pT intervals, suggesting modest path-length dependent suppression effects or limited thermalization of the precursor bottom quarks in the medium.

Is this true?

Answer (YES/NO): NO